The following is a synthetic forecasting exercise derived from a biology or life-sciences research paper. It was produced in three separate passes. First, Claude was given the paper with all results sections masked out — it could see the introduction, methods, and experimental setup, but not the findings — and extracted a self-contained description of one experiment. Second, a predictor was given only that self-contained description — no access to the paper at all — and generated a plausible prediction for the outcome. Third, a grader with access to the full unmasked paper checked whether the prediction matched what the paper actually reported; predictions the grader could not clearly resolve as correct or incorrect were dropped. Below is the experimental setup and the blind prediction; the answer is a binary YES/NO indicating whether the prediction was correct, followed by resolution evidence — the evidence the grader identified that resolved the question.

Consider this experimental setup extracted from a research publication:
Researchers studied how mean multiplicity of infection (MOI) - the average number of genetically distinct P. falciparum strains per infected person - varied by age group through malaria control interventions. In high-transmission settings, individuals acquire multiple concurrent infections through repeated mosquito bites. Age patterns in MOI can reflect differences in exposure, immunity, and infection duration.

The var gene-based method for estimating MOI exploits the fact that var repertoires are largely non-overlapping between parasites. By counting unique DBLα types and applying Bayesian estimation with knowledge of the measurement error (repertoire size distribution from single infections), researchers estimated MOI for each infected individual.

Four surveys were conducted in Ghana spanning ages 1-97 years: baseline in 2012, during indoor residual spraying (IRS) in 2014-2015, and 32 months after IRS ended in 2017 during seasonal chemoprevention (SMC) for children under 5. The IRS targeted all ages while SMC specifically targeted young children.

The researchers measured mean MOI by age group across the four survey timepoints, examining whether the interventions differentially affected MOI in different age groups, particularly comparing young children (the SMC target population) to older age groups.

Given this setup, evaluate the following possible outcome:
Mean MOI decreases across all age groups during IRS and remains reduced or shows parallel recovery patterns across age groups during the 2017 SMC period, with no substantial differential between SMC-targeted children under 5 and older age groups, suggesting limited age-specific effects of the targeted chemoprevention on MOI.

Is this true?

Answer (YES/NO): NO